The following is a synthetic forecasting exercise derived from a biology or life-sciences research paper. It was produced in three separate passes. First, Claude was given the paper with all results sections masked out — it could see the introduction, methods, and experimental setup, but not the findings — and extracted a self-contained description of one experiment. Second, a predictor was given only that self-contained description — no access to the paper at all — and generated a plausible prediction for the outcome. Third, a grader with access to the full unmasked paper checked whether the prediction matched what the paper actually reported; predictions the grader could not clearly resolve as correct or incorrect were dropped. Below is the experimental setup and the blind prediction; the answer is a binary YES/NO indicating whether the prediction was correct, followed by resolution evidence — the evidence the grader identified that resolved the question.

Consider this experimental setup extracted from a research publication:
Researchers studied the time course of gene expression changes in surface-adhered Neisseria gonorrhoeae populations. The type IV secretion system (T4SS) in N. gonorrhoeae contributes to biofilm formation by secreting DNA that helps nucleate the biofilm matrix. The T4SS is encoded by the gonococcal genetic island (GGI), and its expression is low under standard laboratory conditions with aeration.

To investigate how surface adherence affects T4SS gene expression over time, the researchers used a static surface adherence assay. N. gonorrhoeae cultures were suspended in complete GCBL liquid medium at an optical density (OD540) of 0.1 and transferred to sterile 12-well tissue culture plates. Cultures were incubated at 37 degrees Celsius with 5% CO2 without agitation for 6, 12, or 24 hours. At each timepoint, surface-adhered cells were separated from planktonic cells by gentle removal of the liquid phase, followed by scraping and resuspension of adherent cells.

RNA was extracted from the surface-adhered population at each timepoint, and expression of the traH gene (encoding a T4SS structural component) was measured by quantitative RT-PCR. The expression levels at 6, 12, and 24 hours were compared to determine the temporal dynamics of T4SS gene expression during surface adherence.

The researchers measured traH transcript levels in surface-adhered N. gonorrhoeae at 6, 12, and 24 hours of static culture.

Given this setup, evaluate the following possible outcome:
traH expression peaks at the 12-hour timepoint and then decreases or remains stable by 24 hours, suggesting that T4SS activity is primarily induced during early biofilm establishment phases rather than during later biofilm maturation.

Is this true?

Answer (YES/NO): NO